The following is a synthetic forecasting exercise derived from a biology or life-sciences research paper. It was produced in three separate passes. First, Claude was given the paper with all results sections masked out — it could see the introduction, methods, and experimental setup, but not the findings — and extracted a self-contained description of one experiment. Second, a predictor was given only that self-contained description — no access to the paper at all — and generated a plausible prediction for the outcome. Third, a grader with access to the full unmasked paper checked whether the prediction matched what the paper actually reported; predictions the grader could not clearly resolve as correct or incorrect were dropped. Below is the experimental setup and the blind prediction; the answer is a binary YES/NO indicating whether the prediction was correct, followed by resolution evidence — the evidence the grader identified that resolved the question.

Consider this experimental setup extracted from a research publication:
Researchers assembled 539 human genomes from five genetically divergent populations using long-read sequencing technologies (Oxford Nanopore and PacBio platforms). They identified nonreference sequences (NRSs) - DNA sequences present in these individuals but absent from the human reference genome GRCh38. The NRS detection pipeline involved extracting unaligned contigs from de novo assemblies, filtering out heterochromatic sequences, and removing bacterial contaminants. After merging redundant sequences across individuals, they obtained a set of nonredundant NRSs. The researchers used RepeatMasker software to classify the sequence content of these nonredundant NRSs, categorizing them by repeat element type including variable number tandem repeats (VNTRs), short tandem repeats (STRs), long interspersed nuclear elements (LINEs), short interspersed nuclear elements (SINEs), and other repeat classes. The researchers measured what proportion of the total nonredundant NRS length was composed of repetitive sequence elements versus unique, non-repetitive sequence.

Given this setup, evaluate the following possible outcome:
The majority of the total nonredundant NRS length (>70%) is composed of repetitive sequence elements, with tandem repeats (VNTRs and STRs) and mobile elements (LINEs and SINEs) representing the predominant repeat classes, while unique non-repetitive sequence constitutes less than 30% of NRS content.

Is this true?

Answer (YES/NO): YES